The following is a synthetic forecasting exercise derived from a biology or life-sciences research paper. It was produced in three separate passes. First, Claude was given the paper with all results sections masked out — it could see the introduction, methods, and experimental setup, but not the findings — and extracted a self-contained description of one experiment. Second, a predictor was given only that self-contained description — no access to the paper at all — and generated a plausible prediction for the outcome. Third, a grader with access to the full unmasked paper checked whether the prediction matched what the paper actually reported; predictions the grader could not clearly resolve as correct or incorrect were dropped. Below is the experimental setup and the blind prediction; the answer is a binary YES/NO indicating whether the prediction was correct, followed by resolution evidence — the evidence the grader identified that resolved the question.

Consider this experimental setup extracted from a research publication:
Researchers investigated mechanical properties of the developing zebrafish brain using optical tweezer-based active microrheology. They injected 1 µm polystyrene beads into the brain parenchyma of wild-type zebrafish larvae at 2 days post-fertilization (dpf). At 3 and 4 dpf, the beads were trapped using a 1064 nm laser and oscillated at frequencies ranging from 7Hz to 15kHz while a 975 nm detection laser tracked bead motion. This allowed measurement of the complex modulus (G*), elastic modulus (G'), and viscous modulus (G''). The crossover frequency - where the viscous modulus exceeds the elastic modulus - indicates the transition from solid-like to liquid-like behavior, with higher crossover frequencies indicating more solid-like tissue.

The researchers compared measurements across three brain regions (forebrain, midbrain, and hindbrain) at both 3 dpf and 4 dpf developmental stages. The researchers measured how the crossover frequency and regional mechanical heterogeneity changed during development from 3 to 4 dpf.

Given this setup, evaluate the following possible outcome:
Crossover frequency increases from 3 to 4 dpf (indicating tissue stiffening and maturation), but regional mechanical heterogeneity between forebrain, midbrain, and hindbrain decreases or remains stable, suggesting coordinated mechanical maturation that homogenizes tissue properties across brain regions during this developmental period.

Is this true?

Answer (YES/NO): NO